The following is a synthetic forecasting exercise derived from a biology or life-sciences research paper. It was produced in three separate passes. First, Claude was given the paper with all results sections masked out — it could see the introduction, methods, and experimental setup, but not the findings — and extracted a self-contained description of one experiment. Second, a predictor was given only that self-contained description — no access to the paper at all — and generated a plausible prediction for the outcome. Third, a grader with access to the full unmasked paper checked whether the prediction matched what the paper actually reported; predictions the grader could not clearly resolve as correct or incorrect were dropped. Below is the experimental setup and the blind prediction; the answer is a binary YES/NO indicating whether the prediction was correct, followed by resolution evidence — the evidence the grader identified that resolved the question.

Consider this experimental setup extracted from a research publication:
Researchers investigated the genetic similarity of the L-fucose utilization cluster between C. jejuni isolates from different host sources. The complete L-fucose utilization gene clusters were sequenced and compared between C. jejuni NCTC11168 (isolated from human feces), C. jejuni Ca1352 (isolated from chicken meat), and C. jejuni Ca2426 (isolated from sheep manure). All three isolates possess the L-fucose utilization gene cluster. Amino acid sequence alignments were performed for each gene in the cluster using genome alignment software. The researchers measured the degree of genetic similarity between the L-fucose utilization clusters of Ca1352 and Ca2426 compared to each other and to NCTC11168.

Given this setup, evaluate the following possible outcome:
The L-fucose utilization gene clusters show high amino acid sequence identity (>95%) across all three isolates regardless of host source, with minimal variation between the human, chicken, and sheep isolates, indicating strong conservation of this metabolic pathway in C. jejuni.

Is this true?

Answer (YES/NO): NO